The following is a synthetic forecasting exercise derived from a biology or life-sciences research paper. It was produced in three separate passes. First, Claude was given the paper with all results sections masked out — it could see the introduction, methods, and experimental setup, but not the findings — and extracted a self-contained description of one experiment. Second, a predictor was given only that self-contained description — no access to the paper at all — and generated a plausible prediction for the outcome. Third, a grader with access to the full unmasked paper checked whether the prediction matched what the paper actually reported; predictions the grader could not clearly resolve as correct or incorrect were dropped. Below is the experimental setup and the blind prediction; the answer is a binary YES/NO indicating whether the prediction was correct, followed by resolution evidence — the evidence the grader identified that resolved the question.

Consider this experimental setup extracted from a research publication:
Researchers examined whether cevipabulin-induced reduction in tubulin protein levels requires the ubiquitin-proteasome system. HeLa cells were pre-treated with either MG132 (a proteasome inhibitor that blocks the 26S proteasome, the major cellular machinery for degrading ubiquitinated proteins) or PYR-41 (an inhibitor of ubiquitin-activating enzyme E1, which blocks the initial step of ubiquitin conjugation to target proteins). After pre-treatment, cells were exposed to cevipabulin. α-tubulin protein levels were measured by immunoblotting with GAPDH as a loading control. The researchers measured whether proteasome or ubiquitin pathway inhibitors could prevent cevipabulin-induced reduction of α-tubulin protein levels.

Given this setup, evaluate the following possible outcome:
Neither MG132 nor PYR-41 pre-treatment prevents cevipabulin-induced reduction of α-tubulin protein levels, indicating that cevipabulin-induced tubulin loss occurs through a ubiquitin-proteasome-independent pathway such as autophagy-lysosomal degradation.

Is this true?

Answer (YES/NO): NO